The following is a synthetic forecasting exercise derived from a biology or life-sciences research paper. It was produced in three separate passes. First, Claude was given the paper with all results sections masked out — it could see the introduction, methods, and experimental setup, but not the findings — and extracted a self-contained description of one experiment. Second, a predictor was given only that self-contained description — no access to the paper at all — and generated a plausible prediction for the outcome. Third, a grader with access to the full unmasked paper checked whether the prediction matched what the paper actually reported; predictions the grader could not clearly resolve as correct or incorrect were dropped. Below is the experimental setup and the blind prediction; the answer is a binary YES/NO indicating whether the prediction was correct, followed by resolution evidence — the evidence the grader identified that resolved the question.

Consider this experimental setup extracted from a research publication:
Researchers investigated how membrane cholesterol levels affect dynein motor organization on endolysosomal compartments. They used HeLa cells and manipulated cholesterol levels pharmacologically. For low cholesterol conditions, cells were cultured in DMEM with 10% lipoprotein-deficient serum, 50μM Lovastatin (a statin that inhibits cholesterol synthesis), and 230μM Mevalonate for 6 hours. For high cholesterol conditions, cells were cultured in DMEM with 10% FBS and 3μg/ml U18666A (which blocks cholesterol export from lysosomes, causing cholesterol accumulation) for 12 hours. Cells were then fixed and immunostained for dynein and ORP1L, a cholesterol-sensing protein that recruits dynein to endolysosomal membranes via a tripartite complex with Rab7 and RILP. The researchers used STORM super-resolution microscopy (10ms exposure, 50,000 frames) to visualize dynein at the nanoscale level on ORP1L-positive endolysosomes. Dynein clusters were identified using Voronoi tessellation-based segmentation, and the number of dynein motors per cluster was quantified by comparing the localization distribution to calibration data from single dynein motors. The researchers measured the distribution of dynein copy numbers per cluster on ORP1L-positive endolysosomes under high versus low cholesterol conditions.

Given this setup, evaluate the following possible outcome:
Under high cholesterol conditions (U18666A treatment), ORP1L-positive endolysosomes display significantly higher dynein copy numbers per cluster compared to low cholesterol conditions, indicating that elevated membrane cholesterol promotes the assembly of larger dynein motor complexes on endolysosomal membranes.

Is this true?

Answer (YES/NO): YES